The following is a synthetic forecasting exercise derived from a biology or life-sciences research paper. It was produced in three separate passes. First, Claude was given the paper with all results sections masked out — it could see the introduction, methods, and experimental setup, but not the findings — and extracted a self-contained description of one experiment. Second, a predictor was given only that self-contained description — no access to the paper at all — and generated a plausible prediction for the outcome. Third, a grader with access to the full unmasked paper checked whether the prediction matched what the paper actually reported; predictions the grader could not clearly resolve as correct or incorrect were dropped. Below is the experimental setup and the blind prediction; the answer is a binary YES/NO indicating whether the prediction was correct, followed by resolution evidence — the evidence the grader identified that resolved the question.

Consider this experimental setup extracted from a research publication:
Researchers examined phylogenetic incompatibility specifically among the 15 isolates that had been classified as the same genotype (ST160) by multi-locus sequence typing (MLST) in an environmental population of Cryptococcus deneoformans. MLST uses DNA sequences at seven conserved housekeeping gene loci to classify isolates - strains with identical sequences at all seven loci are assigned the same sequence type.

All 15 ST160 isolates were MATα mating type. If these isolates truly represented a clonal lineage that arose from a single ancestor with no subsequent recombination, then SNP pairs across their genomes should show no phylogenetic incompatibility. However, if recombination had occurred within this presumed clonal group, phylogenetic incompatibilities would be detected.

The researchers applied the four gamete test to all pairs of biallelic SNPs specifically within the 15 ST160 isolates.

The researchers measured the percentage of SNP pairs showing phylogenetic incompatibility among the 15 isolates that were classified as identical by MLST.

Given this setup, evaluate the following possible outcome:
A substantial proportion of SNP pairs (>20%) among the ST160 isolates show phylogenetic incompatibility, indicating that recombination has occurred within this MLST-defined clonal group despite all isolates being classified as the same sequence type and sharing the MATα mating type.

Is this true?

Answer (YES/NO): YES